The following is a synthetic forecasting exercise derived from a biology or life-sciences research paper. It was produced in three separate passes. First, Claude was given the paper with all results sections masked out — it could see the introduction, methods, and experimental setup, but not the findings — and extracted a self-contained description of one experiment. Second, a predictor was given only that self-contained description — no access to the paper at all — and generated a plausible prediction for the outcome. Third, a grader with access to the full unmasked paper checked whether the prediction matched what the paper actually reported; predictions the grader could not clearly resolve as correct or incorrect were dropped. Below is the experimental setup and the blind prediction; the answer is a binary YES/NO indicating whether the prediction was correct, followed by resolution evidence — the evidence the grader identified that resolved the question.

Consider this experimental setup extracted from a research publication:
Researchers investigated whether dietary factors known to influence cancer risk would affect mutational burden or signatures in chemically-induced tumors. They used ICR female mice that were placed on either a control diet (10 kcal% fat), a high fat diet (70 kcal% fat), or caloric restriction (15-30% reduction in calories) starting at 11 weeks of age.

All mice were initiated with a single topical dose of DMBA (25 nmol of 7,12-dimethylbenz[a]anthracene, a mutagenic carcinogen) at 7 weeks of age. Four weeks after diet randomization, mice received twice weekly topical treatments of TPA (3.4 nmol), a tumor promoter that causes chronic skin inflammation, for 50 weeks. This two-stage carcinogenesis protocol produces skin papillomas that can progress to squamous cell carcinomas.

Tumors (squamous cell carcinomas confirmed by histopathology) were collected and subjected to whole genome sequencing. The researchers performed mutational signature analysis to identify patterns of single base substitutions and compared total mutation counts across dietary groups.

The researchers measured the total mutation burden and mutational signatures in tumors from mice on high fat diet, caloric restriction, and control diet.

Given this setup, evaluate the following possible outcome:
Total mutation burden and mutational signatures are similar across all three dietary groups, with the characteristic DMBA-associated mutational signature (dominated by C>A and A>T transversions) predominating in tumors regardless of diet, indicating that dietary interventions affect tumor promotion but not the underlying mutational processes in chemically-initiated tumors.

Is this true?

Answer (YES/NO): NO